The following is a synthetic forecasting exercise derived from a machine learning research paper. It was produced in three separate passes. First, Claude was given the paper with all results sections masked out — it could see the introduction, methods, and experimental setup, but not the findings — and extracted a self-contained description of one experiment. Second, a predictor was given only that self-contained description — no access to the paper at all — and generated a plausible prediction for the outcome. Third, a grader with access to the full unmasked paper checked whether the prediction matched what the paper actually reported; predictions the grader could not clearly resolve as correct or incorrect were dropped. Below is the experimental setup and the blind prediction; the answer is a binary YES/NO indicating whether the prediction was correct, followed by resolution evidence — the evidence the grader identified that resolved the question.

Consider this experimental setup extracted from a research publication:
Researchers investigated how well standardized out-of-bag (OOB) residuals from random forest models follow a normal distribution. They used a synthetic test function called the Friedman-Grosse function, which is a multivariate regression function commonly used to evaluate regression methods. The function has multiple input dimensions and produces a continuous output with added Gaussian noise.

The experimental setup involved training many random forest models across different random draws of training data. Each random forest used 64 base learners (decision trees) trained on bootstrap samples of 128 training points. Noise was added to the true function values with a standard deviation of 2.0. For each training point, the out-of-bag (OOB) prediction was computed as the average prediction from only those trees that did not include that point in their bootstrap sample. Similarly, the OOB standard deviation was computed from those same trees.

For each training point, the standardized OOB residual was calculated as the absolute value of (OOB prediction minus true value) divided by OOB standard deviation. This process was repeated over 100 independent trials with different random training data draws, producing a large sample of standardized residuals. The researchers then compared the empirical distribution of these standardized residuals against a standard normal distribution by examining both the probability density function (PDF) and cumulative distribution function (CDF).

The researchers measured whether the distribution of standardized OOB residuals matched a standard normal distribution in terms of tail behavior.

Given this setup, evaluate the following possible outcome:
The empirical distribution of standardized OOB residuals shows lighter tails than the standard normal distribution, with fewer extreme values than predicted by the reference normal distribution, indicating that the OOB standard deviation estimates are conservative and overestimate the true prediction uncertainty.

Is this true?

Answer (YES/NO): NO